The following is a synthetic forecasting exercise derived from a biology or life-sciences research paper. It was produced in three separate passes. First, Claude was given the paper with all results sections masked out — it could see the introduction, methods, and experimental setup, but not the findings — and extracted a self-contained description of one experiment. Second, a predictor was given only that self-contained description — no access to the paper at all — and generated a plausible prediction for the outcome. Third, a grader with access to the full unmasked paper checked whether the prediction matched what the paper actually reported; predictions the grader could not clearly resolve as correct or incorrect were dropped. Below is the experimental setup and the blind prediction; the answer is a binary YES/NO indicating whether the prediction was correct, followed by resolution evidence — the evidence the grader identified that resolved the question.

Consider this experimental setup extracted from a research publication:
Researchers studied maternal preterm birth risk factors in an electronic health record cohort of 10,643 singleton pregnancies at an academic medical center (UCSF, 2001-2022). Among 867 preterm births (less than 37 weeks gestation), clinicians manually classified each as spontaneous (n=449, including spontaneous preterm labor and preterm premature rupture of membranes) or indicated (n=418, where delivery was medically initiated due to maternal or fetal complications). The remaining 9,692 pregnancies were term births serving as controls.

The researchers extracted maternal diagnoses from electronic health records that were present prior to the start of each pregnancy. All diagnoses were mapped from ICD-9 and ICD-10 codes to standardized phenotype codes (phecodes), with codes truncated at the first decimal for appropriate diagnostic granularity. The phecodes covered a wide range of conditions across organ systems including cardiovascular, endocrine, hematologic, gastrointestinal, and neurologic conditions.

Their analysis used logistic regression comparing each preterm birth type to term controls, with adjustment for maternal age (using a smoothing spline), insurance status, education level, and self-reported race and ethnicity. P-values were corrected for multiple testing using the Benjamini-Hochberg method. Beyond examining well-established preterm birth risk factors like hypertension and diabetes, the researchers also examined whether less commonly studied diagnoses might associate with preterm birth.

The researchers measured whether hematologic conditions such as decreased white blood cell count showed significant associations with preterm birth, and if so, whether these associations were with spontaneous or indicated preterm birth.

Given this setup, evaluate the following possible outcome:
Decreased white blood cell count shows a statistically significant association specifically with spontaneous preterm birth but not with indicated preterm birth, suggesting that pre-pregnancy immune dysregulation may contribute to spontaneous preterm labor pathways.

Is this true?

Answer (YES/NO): NO